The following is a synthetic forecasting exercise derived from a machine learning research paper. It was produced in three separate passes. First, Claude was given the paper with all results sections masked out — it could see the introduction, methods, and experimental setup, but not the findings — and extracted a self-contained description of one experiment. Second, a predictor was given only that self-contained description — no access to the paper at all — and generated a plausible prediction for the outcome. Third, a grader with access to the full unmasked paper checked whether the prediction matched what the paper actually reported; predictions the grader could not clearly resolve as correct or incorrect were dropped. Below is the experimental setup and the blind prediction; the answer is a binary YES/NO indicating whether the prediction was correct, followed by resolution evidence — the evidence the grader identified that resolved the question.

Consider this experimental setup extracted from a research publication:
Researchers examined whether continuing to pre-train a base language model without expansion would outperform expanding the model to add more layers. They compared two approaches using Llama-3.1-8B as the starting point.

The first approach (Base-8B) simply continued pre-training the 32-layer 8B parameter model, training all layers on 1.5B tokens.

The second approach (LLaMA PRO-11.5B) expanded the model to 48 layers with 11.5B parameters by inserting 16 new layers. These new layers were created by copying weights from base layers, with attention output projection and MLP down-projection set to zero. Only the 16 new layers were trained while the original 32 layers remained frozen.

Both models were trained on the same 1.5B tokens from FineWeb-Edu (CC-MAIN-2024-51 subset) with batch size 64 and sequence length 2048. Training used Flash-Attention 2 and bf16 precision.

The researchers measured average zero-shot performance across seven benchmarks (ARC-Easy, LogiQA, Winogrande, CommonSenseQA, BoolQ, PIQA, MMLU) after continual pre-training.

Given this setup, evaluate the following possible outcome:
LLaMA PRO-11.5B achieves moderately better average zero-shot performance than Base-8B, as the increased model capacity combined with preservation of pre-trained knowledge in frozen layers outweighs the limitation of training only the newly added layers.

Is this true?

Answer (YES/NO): YES